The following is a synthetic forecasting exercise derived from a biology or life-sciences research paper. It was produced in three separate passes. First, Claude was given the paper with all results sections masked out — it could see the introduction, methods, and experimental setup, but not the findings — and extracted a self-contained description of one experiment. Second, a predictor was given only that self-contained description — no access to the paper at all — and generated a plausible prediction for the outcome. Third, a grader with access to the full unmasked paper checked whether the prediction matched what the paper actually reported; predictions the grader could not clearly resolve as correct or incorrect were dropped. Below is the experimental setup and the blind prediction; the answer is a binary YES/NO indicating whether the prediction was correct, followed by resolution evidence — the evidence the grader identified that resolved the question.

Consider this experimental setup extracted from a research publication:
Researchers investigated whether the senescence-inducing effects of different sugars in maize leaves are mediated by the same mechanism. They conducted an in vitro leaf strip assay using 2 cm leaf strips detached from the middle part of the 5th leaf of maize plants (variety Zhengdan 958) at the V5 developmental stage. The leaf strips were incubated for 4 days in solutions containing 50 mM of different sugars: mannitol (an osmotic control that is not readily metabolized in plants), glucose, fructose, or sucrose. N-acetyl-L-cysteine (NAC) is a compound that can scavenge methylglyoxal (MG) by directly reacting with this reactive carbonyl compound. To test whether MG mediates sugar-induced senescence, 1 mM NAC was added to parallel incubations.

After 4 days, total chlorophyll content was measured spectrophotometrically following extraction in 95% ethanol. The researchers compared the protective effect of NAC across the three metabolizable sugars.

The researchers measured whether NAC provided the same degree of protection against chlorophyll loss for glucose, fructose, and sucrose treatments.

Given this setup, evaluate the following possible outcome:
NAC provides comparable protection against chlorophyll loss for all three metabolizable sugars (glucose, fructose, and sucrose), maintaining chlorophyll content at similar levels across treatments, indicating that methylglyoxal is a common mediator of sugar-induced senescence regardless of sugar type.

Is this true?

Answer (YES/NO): NO